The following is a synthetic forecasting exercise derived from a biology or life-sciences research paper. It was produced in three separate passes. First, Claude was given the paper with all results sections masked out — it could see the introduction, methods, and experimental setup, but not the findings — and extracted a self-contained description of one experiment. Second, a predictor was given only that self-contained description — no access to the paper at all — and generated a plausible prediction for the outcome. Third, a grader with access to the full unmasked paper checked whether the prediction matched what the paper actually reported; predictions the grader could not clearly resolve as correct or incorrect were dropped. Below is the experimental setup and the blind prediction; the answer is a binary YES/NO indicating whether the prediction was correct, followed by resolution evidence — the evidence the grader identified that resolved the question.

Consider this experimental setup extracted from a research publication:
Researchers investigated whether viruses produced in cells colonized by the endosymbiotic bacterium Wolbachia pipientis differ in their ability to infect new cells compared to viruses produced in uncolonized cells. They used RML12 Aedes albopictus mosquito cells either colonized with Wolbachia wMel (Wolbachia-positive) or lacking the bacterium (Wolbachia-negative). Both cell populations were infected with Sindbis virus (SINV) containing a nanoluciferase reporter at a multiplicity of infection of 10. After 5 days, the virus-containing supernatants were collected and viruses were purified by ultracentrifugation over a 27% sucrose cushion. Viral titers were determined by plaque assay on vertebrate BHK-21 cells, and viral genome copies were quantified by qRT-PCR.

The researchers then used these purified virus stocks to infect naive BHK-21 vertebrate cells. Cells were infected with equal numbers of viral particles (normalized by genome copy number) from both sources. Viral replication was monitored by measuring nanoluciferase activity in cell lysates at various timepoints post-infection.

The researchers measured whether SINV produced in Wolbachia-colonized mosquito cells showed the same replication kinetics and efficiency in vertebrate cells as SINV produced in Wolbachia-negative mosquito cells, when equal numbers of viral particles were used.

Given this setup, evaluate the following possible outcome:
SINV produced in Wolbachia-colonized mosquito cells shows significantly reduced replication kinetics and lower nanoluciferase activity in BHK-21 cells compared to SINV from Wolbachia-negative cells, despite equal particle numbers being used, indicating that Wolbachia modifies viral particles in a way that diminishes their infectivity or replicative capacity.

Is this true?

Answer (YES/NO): YES